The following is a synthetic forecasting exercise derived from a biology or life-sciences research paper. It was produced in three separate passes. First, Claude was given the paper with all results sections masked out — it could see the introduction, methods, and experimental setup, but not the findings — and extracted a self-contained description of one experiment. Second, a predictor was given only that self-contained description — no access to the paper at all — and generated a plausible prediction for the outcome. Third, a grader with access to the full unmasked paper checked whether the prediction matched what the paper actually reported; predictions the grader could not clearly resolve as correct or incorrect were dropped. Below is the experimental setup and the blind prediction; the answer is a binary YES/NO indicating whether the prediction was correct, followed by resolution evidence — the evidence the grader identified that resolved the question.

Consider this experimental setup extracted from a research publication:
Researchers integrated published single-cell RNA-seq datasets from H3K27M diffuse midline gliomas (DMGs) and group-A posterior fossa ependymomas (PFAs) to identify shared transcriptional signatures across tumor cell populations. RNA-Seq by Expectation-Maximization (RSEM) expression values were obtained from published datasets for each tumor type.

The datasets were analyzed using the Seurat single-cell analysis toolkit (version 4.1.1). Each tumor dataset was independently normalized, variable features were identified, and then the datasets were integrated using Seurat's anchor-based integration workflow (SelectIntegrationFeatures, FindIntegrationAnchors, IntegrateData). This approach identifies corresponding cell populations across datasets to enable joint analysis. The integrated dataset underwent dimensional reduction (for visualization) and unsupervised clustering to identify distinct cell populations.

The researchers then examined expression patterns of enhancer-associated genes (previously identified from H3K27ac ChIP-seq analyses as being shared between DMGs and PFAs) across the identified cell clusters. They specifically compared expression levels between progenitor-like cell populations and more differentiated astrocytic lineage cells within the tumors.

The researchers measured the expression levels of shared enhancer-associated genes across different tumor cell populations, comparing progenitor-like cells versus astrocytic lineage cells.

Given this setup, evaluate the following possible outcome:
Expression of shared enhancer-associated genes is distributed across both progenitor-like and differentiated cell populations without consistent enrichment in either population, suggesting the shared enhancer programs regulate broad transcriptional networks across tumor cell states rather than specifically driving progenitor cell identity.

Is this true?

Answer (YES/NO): NO